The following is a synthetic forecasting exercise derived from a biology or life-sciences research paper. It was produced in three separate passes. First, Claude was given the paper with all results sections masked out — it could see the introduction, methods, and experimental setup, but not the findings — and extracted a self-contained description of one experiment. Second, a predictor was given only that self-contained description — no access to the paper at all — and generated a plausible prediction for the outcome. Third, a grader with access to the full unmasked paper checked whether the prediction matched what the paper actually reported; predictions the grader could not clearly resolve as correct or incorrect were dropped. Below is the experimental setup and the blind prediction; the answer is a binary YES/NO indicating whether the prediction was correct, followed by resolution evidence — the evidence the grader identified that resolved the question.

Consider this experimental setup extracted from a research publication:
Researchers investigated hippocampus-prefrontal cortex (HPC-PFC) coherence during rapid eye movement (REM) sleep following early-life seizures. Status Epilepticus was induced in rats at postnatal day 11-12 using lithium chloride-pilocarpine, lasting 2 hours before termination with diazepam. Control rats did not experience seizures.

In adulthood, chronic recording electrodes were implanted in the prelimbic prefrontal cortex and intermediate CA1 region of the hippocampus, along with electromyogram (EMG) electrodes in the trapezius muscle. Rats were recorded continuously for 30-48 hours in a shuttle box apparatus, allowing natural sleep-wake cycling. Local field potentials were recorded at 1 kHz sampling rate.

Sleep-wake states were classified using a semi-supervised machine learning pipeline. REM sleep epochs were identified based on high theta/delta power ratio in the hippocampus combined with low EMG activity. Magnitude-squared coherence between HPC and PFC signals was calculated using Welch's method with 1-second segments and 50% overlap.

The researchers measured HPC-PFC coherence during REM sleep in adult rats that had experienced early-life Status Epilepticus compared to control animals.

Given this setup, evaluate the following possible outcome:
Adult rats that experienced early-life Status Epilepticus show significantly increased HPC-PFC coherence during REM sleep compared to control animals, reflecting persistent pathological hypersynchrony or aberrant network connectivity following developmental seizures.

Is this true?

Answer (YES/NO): NO